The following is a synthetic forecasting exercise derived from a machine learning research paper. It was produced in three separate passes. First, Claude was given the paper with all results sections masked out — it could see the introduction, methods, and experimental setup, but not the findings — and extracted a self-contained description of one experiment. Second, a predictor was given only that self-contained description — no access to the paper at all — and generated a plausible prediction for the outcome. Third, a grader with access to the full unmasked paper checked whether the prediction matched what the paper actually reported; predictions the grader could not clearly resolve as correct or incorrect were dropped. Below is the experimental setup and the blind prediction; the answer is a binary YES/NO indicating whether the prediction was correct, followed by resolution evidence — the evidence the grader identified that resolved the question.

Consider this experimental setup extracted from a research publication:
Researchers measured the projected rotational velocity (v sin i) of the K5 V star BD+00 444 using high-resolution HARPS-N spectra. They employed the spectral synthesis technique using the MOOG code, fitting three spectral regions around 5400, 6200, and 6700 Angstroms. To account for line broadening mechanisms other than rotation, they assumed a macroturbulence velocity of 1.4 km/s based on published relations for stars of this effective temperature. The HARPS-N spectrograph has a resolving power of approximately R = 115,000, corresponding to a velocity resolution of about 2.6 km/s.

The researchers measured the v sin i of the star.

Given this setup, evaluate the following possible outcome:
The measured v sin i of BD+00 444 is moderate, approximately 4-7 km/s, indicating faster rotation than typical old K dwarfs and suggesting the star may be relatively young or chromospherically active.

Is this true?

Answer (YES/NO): NO